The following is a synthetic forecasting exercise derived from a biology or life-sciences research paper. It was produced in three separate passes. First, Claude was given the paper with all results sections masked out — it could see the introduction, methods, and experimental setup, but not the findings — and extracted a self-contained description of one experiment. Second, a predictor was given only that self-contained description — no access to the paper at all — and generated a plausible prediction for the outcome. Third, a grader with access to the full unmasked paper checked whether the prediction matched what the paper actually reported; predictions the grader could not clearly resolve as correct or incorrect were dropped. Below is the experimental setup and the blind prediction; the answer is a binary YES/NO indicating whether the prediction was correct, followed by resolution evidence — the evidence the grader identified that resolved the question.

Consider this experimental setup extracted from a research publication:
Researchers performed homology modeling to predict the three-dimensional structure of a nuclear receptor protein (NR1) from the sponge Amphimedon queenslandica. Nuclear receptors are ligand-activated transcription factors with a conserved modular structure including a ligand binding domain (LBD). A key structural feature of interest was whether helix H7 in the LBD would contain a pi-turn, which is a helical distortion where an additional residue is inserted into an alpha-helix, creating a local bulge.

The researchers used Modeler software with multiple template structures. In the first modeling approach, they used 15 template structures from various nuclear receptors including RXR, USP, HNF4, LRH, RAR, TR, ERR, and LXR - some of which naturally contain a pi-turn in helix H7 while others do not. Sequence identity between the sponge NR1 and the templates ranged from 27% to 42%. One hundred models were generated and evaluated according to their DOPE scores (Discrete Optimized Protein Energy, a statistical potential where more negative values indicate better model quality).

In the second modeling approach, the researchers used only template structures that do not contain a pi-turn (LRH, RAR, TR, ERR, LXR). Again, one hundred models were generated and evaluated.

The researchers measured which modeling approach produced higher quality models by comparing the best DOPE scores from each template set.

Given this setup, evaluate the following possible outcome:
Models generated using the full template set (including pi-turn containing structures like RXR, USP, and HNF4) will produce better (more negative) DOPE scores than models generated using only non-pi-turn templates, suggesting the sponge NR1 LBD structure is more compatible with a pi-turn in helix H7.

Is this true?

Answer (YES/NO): YES